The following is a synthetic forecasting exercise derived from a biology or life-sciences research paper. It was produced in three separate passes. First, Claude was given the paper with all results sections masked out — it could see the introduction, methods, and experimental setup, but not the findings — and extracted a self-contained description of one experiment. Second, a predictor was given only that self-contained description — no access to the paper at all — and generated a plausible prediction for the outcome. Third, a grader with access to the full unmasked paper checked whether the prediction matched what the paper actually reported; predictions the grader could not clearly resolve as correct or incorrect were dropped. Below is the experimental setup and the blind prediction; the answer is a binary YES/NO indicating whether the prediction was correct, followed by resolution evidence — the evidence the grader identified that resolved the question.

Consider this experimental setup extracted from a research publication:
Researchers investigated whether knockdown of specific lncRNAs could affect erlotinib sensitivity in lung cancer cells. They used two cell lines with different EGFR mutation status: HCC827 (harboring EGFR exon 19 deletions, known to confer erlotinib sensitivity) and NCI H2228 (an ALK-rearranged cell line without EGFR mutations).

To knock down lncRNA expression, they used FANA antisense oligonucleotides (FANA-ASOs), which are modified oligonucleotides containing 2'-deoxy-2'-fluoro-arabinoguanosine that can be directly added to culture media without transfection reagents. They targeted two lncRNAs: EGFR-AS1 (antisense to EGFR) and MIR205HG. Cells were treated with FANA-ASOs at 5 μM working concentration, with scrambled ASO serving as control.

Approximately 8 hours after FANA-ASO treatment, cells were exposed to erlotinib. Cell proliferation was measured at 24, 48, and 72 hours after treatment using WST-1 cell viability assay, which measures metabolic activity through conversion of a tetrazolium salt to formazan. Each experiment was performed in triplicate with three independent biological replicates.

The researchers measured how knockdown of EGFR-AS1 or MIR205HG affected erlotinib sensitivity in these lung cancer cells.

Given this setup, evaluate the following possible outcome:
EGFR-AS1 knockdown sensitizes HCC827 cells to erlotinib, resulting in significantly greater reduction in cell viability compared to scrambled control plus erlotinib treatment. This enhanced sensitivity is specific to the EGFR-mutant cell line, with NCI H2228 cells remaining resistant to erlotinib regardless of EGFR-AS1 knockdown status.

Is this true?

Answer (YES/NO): NO